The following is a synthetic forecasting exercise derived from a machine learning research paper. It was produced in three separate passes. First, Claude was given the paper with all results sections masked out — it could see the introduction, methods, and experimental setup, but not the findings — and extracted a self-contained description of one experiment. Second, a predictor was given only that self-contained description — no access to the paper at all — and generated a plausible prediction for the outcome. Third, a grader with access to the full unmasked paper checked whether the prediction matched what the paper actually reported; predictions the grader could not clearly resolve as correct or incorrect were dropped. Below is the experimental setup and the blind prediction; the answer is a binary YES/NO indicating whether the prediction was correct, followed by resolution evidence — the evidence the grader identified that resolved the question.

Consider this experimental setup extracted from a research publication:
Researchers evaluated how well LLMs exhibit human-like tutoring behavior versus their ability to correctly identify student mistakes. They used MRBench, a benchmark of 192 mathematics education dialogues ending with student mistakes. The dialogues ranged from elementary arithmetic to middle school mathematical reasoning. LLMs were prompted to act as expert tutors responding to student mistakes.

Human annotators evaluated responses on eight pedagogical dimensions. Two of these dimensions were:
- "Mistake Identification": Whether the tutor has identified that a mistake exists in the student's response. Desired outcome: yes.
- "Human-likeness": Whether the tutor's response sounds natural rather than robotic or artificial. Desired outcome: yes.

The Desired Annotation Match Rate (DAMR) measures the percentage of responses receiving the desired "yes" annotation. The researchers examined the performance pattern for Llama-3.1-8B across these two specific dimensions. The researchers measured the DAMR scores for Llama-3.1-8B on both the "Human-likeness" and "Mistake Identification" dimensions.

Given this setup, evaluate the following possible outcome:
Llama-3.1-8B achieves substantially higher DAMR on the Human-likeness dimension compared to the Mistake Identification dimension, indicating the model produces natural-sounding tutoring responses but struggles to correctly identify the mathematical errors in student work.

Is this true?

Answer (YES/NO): NO